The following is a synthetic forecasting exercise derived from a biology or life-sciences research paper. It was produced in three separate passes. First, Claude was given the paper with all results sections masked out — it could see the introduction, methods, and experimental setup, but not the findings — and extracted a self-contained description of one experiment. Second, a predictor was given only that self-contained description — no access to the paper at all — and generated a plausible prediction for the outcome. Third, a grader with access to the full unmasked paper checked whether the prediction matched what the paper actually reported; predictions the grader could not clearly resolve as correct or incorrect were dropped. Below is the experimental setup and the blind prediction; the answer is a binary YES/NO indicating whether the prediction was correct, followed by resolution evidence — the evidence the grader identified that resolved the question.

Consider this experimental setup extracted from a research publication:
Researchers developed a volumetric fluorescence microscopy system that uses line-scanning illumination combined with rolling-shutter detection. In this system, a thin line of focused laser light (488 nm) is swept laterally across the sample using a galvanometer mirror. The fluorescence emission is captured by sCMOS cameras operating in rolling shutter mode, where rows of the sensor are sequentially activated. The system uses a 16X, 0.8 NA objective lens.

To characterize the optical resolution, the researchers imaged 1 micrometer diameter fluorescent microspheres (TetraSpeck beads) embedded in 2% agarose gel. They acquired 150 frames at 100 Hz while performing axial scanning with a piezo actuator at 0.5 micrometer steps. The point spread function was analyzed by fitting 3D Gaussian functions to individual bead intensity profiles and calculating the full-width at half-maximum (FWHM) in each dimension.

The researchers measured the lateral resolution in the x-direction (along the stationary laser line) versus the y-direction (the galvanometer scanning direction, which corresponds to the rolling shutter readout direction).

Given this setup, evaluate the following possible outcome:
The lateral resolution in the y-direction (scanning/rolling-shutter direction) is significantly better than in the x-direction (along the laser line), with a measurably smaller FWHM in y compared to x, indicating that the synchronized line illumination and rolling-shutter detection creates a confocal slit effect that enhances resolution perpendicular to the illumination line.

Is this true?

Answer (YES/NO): NO